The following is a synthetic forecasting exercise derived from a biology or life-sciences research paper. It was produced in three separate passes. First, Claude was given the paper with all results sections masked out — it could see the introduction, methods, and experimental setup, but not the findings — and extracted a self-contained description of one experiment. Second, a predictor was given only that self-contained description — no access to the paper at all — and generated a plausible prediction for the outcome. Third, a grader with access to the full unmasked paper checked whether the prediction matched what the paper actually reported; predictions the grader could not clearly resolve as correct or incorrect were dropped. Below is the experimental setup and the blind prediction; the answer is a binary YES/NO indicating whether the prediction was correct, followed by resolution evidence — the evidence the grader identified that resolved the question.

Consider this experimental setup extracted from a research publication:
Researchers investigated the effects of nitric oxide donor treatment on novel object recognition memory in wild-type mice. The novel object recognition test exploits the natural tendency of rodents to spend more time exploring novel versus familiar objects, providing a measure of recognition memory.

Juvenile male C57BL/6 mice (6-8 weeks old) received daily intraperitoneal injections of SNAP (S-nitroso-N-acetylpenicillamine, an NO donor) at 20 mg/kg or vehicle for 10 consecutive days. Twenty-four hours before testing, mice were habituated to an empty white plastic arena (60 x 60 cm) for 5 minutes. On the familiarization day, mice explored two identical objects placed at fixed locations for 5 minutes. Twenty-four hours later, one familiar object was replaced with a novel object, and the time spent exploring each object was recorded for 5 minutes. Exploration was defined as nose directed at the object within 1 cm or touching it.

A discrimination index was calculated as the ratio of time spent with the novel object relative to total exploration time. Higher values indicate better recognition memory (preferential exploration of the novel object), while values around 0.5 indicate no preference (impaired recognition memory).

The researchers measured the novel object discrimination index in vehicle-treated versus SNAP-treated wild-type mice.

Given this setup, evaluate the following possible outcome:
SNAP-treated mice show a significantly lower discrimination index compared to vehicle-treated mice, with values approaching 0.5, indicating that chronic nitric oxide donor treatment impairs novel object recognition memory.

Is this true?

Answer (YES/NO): YES